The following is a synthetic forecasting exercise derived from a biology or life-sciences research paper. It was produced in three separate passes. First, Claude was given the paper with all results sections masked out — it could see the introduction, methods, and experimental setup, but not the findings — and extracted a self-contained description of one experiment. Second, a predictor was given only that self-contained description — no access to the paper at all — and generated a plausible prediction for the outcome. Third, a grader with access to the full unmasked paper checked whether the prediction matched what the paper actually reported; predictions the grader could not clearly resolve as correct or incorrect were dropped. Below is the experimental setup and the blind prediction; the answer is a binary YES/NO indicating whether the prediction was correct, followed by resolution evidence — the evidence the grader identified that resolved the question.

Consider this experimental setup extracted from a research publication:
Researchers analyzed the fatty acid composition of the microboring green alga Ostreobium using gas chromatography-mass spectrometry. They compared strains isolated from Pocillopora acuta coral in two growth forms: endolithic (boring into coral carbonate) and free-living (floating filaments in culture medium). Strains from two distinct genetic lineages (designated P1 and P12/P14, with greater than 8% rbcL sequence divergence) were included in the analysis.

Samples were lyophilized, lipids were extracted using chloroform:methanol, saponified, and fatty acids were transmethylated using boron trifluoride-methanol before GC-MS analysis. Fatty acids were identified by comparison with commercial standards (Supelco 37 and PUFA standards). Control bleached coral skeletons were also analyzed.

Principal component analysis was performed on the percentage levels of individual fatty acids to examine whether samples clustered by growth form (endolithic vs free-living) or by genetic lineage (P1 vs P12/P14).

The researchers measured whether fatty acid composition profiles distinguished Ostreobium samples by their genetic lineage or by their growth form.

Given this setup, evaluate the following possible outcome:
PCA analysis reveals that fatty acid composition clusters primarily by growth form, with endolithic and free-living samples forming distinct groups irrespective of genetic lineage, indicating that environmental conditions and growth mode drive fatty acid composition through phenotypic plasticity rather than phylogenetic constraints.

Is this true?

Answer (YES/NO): YES